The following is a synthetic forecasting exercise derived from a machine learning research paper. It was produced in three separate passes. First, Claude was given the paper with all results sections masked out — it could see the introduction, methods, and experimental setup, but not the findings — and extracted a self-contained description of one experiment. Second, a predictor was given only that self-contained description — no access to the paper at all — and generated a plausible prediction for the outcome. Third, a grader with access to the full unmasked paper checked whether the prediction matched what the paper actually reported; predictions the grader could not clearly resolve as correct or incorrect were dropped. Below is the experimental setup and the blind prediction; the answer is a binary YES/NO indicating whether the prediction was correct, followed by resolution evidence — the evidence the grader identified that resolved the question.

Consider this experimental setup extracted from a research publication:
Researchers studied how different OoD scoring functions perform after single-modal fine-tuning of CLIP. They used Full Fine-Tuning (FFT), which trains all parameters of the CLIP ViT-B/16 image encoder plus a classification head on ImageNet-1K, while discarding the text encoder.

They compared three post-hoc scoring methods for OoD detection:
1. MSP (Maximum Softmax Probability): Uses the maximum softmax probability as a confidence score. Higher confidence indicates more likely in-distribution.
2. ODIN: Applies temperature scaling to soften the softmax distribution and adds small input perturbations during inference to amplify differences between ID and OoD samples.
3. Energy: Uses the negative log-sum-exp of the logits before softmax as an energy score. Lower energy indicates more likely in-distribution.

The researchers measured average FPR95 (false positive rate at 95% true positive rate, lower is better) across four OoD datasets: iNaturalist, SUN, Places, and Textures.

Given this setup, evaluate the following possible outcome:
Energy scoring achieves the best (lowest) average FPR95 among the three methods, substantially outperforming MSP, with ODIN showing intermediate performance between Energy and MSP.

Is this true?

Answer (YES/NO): NO